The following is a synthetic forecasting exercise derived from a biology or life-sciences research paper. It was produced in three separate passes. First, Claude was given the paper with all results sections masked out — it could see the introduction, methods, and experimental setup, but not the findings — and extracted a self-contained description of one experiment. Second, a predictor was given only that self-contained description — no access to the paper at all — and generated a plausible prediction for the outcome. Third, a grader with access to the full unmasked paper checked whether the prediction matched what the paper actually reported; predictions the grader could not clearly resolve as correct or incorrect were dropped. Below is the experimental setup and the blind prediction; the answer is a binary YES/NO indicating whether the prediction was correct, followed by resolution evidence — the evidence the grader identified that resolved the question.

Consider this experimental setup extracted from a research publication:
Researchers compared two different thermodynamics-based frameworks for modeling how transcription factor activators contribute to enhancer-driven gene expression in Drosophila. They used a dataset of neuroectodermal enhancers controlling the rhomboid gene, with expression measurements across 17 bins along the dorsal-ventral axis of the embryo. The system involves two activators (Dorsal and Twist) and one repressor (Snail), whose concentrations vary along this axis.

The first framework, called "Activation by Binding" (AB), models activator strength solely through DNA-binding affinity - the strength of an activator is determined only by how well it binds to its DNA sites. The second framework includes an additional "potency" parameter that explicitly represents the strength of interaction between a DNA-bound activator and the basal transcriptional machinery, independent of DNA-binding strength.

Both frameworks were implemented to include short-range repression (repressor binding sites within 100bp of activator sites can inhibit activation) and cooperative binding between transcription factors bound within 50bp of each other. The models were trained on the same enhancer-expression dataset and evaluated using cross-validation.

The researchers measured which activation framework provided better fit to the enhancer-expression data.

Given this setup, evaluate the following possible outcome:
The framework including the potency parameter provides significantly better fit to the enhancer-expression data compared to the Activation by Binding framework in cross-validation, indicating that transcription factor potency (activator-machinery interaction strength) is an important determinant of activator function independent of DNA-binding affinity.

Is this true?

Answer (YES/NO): YES